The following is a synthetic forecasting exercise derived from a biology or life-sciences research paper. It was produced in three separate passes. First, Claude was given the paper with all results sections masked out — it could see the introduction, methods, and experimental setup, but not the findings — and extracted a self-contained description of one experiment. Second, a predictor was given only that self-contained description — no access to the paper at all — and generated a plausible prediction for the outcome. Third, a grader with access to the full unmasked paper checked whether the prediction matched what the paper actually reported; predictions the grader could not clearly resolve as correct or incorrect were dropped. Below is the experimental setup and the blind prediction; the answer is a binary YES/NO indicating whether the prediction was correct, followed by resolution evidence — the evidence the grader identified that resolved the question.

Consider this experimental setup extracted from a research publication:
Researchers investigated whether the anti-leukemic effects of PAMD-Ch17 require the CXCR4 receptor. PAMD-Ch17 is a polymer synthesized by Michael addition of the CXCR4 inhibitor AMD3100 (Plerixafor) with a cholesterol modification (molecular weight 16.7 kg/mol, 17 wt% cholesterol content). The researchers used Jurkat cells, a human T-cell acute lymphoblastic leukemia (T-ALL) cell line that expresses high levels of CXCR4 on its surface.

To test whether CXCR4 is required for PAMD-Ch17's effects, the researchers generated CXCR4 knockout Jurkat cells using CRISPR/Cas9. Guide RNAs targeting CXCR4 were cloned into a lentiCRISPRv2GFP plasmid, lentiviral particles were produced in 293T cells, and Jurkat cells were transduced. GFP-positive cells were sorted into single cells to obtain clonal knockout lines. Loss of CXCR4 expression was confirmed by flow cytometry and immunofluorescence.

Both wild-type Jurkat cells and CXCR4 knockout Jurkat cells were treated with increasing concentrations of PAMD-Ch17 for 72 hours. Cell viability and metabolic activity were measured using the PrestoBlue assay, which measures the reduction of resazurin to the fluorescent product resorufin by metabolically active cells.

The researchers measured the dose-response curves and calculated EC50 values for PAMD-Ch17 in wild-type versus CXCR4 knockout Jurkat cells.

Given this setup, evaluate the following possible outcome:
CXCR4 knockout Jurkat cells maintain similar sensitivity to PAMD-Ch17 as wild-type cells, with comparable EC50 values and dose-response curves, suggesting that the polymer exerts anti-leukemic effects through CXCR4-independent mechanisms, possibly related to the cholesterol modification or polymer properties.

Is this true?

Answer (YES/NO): YES